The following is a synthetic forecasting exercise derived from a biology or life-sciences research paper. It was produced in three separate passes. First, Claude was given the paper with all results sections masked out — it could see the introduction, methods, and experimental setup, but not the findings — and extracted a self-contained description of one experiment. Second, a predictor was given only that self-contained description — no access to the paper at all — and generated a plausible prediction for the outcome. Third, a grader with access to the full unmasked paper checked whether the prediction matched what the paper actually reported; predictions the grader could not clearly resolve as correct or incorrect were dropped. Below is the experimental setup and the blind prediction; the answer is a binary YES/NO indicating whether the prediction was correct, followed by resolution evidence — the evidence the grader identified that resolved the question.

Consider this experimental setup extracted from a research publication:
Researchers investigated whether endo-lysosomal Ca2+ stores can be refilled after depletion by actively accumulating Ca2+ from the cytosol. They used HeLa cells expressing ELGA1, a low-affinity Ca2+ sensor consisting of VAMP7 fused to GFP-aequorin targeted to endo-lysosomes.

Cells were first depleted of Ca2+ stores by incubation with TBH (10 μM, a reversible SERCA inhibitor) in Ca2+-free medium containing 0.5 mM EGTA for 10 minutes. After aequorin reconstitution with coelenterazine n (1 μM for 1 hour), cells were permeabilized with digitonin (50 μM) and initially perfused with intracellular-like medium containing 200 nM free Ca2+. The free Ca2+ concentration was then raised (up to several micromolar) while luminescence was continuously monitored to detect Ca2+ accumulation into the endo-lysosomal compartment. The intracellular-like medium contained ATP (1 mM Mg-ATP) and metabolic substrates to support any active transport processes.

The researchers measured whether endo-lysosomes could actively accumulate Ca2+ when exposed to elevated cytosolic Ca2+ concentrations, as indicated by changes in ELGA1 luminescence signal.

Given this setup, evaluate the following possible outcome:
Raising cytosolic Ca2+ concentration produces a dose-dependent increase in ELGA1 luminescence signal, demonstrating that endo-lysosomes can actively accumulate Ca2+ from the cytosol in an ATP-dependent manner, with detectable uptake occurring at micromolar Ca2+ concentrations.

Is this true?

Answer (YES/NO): NO